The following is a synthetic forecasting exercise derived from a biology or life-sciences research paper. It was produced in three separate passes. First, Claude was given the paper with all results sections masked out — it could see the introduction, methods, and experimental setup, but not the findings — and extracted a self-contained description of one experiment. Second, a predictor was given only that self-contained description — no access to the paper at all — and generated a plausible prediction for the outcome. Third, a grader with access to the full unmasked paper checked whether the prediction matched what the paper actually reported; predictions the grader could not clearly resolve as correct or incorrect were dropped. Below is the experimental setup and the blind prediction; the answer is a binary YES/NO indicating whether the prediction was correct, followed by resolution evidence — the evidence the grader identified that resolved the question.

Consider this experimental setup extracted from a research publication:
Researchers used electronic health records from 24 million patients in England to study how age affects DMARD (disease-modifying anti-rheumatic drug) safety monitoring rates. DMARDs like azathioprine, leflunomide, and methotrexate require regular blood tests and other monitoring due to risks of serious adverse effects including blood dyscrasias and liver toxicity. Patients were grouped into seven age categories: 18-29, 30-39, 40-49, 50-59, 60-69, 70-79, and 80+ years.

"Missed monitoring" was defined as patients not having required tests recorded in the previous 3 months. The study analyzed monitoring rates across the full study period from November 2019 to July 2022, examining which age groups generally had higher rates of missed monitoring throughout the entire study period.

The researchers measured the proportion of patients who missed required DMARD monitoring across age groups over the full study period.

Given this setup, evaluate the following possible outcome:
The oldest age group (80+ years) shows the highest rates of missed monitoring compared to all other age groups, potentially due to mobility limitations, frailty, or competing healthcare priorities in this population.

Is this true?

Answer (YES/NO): NO